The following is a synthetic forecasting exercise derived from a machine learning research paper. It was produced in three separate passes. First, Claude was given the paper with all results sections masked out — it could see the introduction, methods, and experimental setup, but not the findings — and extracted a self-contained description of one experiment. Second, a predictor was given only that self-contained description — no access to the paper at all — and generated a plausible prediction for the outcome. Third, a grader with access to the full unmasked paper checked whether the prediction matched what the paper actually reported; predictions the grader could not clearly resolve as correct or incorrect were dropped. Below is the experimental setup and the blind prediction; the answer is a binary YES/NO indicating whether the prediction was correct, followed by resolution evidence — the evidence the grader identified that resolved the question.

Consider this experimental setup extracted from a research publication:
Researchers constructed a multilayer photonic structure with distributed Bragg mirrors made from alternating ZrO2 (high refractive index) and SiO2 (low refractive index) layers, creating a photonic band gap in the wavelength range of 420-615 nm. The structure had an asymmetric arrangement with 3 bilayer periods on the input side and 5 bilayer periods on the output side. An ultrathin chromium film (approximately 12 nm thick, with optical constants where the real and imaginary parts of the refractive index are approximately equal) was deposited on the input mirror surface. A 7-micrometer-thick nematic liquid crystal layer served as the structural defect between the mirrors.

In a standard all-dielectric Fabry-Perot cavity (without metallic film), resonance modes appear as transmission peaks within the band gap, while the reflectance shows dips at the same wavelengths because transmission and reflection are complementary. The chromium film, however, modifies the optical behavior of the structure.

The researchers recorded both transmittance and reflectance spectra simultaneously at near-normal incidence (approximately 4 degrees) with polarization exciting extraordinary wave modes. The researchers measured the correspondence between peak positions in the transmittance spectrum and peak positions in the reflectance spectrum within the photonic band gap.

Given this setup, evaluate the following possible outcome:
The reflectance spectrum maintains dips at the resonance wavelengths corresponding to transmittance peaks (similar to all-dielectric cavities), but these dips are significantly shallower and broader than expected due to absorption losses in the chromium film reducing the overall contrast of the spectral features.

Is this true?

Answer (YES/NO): NO